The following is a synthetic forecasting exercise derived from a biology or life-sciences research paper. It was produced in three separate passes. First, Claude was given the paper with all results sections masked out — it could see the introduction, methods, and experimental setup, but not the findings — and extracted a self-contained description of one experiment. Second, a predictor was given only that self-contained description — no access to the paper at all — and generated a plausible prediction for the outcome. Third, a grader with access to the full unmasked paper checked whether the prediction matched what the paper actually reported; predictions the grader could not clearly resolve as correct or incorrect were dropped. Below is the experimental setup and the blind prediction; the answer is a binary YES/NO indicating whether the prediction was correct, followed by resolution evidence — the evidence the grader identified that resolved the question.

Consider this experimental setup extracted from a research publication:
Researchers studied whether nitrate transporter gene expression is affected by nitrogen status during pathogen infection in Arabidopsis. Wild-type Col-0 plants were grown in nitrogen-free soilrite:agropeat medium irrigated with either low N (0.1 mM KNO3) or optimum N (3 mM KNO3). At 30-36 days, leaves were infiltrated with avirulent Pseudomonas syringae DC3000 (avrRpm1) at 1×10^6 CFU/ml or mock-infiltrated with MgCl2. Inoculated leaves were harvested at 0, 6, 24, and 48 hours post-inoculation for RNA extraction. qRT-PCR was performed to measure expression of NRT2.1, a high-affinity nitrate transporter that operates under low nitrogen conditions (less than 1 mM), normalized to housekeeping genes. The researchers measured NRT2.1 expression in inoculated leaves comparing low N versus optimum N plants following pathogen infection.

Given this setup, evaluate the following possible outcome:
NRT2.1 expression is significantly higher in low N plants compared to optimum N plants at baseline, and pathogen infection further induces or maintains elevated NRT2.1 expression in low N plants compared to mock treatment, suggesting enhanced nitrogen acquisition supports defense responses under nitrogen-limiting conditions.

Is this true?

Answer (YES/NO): NO